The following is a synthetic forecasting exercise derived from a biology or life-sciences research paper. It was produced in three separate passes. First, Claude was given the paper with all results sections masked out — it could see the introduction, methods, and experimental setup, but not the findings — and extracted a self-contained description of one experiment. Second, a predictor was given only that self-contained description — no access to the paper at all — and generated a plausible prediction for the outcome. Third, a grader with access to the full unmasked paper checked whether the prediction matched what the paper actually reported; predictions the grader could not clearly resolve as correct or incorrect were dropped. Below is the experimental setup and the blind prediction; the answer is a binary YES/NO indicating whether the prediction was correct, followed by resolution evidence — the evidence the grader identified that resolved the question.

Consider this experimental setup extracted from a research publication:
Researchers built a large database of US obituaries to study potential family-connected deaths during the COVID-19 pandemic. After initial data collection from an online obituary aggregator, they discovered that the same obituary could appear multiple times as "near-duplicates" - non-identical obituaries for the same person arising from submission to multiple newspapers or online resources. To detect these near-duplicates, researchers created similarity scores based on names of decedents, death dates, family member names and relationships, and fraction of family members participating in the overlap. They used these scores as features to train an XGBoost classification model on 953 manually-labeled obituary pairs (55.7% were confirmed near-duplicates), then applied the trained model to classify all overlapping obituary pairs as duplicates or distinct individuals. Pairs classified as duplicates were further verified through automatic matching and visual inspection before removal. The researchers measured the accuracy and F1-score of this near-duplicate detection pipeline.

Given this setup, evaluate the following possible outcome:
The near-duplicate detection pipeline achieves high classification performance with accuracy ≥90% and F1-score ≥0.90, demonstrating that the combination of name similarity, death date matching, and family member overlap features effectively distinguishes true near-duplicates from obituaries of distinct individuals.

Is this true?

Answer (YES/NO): YES